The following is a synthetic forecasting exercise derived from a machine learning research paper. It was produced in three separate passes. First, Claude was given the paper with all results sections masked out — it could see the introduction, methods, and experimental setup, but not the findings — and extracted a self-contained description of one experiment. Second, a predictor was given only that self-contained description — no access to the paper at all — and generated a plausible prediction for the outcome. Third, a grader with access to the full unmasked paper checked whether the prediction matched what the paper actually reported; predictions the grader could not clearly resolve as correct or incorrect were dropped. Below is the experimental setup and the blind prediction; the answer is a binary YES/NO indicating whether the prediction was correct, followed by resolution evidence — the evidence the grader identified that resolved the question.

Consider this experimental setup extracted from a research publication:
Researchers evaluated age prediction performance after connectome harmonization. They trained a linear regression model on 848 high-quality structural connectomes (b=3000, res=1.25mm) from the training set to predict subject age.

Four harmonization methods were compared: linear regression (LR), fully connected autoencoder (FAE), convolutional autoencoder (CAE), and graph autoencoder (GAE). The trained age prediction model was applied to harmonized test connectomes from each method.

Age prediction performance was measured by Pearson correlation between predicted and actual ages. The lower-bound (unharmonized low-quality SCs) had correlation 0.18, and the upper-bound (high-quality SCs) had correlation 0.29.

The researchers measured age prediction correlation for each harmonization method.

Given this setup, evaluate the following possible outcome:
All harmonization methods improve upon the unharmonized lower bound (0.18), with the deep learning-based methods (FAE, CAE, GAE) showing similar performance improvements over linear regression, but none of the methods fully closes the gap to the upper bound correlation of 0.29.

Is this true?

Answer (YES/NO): NO